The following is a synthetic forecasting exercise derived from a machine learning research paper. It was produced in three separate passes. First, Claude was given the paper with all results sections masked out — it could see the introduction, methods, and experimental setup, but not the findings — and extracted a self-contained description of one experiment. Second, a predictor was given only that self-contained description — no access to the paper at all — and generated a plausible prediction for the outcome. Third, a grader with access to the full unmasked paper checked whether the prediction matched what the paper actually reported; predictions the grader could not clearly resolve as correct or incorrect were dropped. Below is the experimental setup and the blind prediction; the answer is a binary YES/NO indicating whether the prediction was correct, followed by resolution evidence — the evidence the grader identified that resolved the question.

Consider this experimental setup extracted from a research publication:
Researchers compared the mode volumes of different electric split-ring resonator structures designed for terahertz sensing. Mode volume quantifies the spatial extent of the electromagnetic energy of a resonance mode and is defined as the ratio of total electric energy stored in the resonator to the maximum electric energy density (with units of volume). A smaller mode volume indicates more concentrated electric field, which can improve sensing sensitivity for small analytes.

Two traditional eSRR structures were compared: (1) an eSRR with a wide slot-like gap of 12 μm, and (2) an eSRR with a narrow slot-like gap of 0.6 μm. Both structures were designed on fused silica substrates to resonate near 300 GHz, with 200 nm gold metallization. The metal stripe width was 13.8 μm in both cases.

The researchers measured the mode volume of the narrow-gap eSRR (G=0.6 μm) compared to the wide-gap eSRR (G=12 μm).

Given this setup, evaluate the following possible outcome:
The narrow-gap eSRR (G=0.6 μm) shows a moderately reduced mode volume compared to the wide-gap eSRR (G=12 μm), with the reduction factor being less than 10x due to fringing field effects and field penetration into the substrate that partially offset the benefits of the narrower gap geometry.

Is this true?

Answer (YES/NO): NO